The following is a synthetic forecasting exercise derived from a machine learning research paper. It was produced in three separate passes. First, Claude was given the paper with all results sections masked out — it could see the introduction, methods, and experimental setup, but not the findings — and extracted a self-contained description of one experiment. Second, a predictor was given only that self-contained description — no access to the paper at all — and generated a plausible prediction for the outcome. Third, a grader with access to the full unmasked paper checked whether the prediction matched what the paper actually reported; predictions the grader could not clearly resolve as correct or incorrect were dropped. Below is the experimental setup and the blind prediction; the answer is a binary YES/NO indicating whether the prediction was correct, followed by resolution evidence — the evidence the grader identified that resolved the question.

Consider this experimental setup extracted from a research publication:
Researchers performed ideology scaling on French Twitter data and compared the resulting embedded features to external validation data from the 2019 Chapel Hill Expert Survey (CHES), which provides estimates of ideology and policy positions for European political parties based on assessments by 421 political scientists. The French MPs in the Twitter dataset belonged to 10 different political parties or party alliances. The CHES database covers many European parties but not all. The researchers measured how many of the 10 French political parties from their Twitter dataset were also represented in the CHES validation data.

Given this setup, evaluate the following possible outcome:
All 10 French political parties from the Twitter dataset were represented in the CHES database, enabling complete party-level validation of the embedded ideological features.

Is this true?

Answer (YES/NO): NO